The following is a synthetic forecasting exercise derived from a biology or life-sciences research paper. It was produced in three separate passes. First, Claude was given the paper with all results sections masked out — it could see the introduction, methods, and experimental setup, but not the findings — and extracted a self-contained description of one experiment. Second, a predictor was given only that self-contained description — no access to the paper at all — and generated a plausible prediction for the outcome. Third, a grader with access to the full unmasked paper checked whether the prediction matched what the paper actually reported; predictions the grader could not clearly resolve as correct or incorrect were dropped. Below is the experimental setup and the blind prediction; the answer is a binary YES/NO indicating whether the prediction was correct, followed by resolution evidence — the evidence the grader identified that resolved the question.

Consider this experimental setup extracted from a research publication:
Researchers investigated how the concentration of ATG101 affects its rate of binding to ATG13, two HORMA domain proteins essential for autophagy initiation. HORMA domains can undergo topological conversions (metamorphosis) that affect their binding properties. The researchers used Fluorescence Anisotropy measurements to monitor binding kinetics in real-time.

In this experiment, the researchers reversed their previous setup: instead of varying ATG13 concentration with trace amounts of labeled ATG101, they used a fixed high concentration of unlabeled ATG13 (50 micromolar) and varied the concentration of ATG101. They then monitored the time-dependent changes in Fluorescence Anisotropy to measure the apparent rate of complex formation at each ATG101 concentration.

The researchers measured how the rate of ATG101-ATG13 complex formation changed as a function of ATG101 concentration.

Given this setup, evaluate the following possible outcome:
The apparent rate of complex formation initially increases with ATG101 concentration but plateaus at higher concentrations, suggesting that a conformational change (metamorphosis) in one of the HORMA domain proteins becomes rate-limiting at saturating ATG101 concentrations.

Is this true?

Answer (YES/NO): NO